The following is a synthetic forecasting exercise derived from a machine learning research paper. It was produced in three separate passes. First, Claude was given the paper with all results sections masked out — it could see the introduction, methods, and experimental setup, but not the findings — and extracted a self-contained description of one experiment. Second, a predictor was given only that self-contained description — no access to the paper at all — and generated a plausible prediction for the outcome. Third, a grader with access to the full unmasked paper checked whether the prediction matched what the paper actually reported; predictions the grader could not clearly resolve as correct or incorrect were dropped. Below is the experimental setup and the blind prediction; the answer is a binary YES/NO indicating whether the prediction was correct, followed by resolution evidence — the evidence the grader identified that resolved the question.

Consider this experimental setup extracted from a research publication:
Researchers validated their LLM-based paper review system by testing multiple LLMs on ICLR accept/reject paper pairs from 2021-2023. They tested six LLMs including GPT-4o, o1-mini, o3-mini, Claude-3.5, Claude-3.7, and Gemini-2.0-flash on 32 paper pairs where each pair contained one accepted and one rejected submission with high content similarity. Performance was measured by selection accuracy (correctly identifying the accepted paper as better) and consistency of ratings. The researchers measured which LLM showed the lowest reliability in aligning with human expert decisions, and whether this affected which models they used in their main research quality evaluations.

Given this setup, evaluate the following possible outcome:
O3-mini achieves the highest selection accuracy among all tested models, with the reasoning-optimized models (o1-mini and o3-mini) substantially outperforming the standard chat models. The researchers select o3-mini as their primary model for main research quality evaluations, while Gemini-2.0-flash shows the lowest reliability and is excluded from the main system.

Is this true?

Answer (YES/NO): NO